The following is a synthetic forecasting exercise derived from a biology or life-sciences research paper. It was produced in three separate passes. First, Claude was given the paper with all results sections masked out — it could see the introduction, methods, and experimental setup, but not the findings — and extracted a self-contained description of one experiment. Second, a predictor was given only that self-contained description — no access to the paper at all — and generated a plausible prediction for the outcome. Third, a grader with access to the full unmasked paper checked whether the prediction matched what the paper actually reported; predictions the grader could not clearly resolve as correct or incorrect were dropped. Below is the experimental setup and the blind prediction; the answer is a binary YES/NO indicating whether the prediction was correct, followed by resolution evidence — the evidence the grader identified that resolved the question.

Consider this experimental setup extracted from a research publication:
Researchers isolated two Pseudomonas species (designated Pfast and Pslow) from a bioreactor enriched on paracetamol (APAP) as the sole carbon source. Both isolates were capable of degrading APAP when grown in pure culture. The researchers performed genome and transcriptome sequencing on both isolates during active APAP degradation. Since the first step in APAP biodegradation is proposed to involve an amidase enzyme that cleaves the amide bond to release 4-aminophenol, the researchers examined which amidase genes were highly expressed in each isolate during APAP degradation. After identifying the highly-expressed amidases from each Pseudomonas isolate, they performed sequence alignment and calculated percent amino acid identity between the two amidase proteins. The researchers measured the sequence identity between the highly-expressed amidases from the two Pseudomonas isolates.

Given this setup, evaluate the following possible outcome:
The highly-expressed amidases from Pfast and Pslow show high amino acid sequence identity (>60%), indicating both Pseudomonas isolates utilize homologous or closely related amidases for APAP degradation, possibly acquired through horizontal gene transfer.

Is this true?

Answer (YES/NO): NO